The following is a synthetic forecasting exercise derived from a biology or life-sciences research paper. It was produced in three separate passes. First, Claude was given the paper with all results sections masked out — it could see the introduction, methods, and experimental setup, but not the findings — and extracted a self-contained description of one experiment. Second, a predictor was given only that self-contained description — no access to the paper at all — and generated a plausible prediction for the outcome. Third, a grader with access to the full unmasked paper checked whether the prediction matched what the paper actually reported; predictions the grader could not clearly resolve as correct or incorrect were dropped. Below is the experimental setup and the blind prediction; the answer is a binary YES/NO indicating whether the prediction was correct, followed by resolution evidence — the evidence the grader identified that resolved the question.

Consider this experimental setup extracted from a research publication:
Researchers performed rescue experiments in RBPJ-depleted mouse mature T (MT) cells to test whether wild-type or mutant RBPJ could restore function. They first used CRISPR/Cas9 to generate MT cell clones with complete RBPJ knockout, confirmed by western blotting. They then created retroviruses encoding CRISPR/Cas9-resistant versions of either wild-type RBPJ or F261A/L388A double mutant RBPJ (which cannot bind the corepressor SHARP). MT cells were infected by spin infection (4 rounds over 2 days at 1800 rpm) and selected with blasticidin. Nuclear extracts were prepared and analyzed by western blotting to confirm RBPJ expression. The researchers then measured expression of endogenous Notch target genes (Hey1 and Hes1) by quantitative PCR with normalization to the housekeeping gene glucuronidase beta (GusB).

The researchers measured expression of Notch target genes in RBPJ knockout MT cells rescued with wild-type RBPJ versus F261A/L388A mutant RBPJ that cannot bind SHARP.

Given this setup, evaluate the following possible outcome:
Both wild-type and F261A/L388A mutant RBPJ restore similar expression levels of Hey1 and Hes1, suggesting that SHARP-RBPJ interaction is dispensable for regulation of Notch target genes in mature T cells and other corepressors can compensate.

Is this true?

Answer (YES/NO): NO